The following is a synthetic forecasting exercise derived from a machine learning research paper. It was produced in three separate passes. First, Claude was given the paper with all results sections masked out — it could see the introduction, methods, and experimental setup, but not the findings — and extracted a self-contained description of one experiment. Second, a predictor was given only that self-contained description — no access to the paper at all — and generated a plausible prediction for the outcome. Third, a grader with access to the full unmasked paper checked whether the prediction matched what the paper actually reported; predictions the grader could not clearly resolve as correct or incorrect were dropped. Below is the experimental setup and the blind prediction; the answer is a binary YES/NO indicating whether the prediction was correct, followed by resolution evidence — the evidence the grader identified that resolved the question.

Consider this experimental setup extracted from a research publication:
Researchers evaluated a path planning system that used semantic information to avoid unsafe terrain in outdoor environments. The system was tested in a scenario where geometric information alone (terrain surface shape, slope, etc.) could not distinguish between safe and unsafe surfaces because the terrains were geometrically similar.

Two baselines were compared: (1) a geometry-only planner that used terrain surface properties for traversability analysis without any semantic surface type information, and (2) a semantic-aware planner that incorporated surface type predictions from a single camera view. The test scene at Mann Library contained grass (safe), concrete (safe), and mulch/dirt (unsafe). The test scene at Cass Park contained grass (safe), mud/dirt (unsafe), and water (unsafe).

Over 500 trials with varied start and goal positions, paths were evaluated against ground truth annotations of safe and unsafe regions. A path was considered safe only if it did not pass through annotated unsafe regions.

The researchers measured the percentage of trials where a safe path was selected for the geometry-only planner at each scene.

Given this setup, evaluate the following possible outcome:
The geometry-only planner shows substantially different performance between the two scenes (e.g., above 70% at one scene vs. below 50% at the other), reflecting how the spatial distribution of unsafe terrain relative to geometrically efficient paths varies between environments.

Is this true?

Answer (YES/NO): NO